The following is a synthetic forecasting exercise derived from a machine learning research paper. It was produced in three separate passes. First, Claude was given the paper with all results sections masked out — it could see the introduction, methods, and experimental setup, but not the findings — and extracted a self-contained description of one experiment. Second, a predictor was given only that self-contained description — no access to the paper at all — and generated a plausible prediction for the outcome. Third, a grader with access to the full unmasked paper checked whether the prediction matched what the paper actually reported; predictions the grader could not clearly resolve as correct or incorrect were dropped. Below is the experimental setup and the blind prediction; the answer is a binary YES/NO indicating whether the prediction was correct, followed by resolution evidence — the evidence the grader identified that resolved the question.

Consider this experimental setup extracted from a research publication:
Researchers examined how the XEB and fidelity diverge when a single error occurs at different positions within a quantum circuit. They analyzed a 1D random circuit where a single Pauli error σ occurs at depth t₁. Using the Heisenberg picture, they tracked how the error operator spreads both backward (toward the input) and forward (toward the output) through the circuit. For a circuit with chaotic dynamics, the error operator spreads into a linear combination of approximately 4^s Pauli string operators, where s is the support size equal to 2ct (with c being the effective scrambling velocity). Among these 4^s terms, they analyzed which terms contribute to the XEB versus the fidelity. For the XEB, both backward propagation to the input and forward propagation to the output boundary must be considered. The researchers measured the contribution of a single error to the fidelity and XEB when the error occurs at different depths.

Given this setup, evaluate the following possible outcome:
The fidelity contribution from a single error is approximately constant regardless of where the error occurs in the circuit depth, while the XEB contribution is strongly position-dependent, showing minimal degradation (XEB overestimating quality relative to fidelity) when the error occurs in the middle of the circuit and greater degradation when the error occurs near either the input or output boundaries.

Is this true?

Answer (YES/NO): NO